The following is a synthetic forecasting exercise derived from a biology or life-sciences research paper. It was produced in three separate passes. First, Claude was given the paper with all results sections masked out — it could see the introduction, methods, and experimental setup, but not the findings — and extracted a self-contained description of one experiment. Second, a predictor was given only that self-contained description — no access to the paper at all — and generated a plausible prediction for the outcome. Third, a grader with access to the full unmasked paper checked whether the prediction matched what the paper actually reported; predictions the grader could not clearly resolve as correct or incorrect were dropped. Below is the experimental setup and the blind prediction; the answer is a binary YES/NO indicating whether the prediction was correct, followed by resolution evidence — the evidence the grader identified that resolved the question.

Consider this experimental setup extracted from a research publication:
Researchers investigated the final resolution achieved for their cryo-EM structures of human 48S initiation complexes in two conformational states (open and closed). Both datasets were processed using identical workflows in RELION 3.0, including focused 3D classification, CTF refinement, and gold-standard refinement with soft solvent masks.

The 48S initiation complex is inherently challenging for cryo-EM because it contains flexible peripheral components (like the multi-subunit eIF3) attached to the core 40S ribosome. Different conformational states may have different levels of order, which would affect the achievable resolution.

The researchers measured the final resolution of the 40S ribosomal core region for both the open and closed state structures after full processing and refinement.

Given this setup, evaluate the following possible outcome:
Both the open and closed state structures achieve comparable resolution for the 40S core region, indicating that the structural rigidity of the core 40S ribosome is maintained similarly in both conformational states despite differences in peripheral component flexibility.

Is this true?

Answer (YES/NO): NO